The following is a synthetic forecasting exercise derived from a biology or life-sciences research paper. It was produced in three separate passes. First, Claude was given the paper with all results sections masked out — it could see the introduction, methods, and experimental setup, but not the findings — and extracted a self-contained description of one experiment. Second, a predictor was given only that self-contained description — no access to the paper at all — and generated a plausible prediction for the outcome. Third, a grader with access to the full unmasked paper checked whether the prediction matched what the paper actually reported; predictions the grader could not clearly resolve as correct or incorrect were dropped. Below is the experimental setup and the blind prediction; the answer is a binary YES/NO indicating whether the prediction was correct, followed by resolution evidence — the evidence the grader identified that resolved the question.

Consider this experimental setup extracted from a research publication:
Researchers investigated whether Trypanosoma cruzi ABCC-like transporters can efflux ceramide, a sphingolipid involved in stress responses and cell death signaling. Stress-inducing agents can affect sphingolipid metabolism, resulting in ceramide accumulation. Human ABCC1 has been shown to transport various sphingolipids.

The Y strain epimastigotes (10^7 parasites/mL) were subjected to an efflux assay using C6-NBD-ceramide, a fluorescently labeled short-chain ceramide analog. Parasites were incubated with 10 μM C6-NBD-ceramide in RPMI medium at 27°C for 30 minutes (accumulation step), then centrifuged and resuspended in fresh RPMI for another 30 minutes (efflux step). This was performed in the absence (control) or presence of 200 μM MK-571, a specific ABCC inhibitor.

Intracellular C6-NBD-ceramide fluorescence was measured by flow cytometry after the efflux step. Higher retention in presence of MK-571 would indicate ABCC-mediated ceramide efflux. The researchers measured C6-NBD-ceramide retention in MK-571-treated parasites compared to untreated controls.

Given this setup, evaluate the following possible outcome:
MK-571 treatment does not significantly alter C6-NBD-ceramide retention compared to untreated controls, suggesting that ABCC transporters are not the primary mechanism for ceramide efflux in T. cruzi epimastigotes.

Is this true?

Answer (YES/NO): NO